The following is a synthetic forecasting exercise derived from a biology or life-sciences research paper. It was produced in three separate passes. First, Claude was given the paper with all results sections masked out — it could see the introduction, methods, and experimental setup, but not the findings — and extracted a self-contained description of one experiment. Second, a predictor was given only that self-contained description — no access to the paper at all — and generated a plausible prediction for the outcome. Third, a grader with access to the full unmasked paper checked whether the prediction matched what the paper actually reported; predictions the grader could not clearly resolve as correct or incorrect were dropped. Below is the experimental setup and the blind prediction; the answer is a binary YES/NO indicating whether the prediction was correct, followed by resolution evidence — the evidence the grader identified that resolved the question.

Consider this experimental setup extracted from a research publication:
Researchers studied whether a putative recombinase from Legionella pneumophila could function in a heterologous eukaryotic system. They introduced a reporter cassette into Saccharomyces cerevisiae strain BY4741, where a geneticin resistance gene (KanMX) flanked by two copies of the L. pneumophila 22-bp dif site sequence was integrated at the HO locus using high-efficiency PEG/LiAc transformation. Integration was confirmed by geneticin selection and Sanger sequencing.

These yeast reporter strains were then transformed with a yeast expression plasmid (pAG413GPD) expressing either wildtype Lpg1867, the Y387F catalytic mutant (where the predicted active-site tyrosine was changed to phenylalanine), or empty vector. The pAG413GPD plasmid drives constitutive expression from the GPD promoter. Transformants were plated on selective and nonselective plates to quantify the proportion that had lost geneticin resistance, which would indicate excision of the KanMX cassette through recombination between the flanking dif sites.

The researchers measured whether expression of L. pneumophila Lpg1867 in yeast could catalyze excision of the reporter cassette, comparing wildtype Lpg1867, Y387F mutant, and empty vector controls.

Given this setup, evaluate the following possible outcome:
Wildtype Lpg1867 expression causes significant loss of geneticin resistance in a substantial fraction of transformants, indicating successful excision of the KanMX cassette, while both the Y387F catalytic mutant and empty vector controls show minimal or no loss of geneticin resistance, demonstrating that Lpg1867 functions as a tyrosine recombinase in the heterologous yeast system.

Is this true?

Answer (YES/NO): YES